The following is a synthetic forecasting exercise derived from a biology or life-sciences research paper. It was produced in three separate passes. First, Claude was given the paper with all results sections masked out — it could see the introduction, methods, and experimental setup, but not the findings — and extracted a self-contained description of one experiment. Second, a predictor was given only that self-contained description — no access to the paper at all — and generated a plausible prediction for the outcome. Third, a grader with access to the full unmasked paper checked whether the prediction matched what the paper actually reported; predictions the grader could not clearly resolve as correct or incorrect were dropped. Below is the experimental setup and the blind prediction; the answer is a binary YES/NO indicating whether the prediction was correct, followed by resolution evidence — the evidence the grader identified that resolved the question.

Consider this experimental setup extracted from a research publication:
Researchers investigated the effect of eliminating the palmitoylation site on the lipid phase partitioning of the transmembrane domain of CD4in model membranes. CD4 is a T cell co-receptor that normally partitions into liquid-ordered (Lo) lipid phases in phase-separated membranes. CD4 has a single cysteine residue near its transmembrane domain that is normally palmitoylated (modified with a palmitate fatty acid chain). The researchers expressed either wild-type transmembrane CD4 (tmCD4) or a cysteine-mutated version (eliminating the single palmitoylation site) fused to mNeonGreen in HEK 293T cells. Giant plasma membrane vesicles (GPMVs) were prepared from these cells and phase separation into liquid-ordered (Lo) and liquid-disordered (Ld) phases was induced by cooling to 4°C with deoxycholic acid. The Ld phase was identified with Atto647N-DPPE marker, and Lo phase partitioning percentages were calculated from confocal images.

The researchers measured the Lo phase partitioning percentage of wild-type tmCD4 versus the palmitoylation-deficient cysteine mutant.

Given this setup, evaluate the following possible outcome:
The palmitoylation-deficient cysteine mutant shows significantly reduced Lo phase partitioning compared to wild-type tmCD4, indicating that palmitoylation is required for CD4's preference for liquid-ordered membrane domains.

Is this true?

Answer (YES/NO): YES